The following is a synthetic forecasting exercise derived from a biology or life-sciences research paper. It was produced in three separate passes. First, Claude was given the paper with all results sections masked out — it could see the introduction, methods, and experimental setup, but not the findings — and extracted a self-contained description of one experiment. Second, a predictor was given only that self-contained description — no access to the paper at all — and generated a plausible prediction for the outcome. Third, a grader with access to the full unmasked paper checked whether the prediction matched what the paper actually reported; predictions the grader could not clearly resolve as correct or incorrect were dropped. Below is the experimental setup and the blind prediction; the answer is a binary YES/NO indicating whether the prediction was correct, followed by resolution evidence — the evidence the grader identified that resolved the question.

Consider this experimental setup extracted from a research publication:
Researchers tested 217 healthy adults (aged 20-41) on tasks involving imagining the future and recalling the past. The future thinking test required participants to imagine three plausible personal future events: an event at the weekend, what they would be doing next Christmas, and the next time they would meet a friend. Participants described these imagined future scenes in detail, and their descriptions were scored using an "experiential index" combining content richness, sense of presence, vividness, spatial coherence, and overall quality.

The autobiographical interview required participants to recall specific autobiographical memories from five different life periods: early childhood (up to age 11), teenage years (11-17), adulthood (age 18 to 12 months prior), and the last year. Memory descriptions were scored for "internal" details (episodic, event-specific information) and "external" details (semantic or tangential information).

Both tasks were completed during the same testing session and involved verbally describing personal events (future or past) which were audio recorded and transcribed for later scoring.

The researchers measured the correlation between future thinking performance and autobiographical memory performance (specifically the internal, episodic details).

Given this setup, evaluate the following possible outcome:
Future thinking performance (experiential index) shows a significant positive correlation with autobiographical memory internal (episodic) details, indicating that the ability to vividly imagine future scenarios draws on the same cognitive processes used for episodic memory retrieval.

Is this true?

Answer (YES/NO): YES